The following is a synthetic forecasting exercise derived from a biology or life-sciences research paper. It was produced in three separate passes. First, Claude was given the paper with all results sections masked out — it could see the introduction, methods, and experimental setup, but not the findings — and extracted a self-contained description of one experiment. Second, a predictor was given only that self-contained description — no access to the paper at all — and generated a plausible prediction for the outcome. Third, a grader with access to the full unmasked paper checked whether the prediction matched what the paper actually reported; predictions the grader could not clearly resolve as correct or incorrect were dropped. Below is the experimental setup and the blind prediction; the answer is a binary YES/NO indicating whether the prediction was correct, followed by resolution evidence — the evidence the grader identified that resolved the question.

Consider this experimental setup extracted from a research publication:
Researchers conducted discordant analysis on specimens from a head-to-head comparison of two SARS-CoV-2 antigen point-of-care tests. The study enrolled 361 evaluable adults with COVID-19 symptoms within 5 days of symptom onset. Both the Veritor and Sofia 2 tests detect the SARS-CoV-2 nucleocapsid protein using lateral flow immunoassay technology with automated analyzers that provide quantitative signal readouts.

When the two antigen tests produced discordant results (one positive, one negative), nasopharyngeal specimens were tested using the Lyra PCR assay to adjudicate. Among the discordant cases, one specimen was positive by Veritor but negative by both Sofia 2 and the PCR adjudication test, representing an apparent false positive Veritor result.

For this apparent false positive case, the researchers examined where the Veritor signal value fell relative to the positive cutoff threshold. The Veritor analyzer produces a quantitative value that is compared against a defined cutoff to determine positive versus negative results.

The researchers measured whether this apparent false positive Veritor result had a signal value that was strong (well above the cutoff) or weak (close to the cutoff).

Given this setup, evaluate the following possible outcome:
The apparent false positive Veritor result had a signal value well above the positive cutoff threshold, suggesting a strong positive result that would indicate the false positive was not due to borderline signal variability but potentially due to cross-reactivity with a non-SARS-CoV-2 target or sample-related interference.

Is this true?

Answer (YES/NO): NO